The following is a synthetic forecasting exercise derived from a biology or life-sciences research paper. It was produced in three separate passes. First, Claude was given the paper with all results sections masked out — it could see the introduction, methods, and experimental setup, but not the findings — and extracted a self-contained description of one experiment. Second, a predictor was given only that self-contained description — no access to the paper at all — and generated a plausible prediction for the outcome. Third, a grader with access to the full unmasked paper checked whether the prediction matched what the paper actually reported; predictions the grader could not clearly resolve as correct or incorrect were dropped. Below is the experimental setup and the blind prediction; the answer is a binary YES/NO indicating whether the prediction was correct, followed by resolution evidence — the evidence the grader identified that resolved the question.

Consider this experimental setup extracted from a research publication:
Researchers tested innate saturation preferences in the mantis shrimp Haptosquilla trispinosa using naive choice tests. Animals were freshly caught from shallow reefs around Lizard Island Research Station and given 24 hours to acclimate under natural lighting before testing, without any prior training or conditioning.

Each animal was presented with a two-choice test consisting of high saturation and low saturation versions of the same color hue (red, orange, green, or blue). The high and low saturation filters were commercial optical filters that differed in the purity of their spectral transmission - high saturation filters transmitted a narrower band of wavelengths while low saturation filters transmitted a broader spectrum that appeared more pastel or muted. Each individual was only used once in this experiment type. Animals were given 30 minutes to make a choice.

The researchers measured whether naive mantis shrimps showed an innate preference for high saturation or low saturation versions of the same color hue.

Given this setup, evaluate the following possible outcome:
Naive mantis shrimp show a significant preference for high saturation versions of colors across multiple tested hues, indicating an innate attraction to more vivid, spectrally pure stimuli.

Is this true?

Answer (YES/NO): NO